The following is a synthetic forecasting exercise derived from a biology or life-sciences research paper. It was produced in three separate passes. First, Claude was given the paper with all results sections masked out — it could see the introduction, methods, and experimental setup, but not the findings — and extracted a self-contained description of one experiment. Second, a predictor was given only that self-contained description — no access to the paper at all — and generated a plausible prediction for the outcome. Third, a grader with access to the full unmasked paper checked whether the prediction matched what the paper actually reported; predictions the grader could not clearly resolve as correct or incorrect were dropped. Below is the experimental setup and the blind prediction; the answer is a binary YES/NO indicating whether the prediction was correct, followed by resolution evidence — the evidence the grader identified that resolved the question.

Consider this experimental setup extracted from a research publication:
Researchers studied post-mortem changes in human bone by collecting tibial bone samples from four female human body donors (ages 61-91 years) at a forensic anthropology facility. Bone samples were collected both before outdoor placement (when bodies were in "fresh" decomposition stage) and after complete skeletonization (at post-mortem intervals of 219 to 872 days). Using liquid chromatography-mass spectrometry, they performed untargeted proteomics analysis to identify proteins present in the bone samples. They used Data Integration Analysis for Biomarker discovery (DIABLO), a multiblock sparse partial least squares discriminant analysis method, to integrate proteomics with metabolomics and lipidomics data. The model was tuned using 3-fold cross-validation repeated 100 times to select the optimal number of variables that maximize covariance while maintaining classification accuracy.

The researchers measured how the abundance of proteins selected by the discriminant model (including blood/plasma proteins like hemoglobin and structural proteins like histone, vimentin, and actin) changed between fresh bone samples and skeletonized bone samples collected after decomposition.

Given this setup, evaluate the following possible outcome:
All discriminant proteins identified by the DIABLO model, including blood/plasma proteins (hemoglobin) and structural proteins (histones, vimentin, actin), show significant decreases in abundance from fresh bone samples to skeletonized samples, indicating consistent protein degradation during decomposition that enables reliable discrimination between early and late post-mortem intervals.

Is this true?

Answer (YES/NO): YES